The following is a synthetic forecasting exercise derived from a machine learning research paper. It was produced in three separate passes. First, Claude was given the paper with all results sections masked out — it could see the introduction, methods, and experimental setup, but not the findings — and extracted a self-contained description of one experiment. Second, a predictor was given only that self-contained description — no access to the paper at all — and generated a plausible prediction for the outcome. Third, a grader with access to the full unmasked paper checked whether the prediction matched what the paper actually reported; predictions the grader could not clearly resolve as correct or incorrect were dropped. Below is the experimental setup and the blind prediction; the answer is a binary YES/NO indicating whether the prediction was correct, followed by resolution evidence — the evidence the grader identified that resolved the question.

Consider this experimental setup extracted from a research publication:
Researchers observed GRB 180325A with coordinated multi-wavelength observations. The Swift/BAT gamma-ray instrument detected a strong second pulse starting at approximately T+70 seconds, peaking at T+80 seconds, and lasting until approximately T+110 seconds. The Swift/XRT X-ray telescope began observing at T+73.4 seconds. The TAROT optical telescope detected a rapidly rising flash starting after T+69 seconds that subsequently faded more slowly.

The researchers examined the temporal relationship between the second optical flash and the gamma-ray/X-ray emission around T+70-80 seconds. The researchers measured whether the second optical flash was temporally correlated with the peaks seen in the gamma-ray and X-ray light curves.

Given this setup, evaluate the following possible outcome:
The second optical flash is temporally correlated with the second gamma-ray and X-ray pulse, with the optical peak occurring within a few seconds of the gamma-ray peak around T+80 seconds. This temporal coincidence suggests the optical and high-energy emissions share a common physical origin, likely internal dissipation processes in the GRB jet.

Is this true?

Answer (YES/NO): NO